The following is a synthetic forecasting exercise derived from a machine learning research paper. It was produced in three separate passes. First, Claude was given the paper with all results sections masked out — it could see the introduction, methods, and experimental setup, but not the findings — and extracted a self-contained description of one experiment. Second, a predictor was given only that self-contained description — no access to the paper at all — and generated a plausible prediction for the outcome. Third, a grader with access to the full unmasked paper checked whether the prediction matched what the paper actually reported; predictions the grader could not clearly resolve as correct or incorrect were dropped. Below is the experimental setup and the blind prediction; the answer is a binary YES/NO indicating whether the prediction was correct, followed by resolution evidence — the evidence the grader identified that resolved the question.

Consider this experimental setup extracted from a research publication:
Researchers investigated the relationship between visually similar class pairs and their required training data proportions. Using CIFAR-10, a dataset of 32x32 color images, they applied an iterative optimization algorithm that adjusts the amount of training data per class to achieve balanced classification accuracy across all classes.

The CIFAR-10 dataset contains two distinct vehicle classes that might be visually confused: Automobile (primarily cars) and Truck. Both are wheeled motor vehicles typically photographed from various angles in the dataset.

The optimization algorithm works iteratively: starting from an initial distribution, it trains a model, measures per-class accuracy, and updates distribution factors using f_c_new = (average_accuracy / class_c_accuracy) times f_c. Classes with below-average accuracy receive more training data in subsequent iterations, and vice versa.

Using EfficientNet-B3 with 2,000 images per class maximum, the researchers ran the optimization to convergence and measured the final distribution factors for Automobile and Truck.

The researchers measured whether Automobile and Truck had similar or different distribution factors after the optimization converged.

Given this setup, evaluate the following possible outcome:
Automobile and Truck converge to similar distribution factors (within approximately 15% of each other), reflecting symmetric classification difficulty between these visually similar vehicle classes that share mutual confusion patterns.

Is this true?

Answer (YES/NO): YES